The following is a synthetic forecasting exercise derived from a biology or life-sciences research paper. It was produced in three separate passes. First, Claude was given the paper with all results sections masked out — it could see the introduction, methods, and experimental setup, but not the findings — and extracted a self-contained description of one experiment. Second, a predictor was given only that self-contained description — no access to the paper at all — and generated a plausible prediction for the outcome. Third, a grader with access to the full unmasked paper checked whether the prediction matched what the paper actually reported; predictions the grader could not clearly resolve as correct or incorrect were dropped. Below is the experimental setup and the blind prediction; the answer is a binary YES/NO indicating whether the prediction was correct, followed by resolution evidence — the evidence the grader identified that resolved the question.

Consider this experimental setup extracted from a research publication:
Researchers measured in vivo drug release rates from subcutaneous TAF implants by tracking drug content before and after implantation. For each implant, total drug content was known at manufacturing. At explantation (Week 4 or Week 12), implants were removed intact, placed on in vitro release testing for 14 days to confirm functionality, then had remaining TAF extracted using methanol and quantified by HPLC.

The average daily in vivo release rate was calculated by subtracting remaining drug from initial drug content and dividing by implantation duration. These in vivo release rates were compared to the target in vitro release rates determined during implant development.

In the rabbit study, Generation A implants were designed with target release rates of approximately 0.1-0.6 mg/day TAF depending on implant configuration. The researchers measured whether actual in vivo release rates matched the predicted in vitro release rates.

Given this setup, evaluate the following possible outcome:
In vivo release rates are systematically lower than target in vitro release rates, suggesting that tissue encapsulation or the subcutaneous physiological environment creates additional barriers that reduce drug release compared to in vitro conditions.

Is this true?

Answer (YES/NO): YES